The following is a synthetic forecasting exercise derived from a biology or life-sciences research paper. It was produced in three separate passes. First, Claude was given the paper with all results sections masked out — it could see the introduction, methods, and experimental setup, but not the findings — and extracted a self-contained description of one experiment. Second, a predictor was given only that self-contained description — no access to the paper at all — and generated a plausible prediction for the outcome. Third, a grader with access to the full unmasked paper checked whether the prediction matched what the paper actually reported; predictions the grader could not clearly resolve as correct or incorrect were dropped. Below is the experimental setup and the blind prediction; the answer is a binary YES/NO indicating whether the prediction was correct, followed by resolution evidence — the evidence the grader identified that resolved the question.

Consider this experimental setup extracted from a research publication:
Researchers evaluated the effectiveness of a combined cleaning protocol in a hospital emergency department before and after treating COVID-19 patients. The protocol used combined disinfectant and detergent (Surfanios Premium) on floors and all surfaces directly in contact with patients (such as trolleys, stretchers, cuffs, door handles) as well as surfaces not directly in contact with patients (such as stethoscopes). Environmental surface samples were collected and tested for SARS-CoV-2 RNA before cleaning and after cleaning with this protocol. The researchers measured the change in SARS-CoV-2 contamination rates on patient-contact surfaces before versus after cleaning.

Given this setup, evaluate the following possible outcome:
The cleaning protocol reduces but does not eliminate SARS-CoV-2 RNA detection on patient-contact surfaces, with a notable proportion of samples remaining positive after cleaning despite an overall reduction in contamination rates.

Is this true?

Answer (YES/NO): YES